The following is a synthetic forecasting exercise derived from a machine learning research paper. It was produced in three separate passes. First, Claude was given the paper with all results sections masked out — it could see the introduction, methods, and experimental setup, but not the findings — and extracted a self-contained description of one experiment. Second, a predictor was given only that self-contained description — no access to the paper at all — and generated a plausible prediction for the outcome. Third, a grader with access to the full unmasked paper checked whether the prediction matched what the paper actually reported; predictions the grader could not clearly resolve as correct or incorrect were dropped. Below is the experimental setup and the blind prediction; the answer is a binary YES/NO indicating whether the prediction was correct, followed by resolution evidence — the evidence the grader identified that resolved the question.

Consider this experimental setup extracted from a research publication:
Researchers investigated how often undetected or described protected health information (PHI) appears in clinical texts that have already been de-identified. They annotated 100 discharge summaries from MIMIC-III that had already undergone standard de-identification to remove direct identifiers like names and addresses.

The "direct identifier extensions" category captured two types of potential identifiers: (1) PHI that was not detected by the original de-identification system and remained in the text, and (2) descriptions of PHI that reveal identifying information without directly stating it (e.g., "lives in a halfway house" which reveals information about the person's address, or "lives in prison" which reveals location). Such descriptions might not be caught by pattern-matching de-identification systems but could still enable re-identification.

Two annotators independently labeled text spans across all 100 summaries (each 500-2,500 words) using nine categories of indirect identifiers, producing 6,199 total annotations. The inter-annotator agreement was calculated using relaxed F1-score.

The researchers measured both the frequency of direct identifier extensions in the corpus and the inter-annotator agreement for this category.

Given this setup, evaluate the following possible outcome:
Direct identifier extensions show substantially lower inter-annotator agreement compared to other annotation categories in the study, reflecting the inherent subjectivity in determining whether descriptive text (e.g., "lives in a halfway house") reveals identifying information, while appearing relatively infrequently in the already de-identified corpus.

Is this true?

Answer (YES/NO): YES